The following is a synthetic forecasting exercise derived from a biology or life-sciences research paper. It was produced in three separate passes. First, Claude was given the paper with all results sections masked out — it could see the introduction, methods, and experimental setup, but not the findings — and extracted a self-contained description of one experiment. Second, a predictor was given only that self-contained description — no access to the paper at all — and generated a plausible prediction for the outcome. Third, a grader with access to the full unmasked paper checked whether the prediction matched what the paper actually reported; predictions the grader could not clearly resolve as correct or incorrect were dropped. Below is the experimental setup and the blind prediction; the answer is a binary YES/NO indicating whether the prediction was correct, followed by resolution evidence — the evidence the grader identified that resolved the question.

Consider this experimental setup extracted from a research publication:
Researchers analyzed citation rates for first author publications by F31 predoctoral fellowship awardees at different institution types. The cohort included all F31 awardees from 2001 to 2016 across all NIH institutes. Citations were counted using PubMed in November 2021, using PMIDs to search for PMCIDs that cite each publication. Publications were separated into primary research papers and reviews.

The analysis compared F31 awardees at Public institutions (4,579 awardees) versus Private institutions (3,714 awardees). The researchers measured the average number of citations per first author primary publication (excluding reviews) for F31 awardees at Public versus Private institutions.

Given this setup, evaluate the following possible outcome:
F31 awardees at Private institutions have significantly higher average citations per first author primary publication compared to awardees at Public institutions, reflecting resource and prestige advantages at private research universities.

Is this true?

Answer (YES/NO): YES